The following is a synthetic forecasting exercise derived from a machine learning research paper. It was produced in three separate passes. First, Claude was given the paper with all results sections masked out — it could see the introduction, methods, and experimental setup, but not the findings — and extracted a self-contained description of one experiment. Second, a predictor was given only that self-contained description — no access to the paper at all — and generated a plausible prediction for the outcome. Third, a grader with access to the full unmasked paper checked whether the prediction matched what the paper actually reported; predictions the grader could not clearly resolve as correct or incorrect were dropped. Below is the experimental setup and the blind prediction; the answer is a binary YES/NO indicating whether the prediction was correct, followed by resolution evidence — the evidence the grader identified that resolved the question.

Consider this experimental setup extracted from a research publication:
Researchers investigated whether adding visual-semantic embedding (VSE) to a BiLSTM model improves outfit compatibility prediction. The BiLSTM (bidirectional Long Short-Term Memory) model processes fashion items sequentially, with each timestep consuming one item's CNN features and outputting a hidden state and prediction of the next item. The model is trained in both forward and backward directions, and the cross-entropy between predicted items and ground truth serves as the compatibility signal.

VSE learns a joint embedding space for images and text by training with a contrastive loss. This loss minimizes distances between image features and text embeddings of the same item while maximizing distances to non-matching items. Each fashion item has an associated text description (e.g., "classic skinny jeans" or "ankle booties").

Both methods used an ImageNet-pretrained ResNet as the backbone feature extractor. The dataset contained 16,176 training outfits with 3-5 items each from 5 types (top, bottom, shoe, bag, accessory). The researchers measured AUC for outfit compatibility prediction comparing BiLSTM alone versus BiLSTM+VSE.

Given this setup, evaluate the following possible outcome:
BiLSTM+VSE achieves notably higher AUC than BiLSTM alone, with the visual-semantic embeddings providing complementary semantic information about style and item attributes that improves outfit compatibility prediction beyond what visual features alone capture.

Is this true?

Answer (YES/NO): NO